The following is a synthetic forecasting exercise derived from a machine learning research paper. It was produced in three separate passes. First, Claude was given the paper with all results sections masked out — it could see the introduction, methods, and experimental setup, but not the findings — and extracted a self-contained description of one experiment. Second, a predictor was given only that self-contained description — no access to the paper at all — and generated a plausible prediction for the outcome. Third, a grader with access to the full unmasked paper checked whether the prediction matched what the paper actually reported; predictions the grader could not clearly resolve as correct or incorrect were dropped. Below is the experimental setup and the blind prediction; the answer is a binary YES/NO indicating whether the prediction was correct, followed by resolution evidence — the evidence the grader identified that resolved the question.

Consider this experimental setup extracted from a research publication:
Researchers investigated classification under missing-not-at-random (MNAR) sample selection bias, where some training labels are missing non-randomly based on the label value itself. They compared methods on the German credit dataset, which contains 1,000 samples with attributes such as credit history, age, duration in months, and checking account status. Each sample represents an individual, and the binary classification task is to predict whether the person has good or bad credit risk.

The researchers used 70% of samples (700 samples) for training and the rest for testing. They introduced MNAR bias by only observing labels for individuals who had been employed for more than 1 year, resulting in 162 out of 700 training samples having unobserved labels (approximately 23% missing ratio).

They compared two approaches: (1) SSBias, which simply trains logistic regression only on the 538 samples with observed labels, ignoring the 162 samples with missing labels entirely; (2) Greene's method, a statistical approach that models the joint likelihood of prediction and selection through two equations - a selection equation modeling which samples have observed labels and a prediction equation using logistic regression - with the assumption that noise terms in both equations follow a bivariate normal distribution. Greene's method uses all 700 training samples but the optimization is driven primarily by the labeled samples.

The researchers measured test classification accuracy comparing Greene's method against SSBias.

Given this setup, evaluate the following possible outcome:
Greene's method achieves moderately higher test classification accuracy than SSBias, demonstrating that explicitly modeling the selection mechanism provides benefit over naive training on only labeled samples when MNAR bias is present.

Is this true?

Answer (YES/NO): NO